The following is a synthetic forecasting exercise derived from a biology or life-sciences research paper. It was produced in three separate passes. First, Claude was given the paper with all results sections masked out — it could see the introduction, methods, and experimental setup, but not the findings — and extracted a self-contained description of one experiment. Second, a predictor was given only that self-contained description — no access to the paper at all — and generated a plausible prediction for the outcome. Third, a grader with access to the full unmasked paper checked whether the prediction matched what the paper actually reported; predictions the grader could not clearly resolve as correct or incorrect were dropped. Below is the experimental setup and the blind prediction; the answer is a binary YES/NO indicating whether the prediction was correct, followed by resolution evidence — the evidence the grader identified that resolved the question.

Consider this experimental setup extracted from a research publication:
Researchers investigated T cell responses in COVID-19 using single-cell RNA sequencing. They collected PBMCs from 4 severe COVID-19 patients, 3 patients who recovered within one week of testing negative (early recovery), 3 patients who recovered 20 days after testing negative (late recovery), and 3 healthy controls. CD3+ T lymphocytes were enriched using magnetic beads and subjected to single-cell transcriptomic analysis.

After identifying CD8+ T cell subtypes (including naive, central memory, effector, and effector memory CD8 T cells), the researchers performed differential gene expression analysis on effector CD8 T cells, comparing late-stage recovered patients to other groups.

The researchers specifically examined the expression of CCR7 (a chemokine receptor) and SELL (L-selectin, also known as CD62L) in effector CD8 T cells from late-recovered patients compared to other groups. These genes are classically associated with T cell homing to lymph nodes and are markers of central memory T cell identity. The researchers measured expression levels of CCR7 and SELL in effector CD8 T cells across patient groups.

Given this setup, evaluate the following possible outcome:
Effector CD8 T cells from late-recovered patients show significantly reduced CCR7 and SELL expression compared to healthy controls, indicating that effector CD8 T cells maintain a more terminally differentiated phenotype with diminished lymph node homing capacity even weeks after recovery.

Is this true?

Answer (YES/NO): NO